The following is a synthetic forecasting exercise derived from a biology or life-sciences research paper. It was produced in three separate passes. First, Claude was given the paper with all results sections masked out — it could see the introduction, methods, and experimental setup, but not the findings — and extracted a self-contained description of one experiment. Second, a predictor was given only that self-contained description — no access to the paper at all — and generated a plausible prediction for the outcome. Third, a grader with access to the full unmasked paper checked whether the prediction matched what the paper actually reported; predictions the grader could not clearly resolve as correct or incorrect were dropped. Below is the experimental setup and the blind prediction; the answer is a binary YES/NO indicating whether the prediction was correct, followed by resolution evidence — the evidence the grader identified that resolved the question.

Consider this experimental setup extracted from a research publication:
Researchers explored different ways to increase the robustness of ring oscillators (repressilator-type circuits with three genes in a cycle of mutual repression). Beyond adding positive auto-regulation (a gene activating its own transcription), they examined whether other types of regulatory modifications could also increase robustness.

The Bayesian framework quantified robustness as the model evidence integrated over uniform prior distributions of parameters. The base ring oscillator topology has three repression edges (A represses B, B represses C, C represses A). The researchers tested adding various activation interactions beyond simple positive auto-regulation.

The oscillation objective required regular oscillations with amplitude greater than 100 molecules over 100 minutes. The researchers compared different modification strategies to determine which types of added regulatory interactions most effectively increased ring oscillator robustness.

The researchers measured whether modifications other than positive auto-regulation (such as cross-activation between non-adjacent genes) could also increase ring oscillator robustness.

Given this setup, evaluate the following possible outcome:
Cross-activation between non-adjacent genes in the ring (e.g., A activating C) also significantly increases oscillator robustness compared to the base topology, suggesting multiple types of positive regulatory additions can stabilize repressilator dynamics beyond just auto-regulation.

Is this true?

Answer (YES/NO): YES